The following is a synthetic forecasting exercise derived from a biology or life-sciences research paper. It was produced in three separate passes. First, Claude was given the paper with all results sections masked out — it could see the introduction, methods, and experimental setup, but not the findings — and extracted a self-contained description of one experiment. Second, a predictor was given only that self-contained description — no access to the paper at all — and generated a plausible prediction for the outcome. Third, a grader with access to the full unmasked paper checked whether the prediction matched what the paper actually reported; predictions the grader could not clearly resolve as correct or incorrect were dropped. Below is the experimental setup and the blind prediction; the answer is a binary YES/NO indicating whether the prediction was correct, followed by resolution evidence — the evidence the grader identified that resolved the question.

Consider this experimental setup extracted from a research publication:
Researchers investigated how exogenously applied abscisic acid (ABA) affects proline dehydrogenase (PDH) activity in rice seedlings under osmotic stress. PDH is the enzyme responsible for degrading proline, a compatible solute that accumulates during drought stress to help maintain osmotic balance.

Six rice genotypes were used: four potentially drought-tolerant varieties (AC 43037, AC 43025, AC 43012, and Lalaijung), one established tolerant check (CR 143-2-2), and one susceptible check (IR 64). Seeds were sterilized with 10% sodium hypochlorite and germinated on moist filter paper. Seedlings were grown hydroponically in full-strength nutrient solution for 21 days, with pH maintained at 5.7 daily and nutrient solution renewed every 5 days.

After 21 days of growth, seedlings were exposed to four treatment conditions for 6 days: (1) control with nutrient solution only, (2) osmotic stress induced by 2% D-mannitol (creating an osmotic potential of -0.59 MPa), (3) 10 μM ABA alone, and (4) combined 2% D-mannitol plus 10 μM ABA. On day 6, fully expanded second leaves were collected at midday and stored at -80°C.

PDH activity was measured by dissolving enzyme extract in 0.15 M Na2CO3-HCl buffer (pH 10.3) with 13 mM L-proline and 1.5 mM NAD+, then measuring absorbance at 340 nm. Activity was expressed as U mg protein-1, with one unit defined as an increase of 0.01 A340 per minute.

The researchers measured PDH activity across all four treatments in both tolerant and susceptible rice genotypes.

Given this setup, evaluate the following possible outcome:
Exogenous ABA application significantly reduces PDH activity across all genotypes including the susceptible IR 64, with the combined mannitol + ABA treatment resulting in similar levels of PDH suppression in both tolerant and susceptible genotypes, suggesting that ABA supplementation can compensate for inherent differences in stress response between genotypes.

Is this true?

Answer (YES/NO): NO